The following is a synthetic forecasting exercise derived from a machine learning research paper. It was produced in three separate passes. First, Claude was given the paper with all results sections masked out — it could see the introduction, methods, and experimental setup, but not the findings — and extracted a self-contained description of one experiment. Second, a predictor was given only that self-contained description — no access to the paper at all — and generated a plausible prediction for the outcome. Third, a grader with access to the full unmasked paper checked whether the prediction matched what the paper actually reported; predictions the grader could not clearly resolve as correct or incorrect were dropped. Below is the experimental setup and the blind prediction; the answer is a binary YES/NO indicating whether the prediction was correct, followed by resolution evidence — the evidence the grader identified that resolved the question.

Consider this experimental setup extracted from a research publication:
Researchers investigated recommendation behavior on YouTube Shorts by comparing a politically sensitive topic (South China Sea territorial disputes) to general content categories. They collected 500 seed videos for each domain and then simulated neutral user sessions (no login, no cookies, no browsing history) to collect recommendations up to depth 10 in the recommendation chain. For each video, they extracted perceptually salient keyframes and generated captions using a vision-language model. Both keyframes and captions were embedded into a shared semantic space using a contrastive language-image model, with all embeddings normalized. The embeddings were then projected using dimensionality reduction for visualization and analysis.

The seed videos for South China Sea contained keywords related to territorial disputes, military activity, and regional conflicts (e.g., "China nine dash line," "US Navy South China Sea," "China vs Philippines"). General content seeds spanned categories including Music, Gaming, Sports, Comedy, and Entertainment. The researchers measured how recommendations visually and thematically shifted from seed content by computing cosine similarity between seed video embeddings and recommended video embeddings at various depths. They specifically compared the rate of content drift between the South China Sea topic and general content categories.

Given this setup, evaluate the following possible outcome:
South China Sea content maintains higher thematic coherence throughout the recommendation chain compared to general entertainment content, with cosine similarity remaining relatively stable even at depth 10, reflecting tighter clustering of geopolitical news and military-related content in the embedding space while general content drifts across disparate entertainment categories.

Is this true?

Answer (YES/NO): NO